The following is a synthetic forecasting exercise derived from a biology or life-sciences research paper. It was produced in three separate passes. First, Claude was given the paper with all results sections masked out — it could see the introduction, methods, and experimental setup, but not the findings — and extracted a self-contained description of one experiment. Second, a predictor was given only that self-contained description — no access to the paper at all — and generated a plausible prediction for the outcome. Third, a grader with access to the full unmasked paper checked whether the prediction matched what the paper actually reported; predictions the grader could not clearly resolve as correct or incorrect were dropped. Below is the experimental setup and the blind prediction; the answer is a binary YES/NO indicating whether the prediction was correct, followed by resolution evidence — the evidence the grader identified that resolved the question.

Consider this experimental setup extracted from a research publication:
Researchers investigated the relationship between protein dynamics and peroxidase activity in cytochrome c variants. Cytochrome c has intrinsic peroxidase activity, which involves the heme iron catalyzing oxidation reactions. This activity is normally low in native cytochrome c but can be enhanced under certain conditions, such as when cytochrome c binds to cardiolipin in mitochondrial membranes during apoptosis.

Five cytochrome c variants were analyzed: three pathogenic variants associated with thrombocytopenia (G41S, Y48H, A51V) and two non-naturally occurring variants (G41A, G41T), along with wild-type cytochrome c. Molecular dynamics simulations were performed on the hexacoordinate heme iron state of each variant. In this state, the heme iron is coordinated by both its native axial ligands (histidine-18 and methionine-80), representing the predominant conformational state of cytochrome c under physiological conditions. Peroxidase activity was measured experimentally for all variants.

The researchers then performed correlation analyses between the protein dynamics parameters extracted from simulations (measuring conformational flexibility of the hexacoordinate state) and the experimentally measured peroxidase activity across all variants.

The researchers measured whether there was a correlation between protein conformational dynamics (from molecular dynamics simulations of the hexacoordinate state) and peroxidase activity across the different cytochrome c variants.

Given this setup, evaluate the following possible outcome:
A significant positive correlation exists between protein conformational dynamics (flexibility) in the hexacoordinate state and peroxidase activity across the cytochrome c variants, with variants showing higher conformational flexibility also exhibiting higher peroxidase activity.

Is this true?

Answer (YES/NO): NO